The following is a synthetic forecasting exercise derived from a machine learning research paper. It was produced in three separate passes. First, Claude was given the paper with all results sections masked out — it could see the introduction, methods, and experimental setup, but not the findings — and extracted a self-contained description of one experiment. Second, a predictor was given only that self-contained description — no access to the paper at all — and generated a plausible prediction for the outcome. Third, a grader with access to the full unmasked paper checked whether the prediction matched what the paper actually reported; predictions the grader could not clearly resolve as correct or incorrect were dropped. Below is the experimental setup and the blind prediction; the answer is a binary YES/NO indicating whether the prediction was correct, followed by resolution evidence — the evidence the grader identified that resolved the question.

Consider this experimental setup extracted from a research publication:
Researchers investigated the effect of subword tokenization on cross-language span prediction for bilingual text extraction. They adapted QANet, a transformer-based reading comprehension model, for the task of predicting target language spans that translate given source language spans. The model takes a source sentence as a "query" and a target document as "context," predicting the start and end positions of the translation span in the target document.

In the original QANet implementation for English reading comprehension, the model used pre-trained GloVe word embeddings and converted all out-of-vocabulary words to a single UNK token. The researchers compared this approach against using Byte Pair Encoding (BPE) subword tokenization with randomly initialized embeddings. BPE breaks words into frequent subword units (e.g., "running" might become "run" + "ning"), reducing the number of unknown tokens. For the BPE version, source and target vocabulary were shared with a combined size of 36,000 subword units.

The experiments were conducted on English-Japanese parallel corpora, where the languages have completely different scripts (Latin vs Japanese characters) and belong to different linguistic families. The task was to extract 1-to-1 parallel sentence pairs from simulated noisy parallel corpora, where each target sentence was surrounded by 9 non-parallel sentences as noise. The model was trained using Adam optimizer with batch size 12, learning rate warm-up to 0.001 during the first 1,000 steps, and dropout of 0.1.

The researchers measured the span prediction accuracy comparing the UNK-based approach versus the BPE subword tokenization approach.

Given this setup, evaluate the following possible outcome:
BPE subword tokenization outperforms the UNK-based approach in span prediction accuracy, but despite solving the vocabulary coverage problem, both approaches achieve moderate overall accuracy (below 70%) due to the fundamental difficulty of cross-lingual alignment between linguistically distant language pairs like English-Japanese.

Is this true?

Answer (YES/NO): NO